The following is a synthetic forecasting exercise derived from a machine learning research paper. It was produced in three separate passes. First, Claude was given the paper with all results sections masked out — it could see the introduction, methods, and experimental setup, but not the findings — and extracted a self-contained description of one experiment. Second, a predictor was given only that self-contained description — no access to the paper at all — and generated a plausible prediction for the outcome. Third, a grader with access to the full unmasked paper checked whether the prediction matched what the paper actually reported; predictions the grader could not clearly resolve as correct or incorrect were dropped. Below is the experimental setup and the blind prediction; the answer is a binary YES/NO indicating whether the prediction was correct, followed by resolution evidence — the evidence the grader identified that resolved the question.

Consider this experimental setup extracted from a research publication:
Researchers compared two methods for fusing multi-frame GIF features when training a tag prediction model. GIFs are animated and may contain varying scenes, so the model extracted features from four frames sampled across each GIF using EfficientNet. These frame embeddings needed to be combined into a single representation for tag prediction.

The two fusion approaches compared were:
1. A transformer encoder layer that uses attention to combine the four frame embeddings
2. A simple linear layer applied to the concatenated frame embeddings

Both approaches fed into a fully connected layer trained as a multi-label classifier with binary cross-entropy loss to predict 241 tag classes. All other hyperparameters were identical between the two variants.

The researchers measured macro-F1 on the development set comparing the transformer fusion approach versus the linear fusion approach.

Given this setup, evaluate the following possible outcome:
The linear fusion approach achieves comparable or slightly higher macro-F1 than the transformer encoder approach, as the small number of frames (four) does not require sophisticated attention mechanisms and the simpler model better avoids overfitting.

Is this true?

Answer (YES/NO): NO